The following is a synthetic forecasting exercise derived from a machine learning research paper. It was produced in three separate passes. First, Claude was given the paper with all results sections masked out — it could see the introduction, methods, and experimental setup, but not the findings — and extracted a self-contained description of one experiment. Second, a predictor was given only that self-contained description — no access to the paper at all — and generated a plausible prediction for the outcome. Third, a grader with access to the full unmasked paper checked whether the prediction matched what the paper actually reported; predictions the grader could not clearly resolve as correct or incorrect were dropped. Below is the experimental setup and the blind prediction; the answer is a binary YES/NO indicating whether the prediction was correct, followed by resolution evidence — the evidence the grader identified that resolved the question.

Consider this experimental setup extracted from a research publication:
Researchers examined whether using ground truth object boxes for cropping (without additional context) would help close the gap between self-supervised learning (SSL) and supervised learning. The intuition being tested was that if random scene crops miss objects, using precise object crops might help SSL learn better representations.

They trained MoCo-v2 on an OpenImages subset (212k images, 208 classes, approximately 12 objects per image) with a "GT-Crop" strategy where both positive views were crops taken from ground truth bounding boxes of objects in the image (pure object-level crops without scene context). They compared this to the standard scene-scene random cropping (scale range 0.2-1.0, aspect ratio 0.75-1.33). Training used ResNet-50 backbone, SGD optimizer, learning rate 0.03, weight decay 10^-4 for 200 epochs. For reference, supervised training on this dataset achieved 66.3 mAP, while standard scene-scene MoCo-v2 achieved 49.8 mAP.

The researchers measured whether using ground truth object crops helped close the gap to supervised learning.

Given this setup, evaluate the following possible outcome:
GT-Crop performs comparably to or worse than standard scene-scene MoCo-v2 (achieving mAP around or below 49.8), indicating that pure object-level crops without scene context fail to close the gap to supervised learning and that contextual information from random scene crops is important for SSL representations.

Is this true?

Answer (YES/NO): YES